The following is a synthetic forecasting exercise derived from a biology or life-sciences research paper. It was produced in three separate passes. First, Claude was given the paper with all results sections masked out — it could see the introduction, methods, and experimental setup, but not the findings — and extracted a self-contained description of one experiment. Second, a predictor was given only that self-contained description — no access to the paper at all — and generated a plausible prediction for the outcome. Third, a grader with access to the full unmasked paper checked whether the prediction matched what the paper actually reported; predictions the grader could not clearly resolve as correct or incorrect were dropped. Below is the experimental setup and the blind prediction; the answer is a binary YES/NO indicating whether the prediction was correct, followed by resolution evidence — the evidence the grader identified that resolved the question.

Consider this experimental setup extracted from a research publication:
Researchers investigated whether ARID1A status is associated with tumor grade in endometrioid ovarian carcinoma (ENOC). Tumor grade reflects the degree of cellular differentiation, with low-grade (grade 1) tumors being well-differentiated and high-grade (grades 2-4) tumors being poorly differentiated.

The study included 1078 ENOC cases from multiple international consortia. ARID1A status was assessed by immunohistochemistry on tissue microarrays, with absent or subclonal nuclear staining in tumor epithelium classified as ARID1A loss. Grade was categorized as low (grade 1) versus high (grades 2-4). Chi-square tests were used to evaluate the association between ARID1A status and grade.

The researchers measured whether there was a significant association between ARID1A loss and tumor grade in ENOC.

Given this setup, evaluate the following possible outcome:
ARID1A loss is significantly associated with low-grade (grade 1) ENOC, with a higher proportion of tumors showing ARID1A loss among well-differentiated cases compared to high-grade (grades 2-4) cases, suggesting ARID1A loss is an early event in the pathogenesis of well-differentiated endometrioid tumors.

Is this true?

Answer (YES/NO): NO